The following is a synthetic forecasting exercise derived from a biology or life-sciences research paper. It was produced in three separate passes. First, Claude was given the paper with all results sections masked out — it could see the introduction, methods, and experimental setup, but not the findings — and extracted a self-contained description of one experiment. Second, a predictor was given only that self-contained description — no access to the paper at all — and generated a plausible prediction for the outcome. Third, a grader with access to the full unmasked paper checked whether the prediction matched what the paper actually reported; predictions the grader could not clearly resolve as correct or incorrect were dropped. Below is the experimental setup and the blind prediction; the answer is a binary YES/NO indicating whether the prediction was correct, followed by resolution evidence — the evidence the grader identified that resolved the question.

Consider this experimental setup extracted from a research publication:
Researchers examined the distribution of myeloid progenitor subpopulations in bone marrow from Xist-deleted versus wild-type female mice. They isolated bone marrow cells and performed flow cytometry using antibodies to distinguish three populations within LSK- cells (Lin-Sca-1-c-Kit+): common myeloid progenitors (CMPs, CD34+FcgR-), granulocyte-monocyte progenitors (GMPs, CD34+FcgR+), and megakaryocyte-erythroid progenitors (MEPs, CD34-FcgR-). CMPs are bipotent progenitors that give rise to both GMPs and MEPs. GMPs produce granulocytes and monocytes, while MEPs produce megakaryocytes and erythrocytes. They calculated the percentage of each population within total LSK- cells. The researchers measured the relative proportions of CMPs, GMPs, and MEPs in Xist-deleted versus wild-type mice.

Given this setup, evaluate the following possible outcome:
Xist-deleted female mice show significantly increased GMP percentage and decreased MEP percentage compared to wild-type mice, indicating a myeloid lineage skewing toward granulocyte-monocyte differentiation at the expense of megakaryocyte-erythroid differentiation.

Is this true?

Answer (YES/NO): NO